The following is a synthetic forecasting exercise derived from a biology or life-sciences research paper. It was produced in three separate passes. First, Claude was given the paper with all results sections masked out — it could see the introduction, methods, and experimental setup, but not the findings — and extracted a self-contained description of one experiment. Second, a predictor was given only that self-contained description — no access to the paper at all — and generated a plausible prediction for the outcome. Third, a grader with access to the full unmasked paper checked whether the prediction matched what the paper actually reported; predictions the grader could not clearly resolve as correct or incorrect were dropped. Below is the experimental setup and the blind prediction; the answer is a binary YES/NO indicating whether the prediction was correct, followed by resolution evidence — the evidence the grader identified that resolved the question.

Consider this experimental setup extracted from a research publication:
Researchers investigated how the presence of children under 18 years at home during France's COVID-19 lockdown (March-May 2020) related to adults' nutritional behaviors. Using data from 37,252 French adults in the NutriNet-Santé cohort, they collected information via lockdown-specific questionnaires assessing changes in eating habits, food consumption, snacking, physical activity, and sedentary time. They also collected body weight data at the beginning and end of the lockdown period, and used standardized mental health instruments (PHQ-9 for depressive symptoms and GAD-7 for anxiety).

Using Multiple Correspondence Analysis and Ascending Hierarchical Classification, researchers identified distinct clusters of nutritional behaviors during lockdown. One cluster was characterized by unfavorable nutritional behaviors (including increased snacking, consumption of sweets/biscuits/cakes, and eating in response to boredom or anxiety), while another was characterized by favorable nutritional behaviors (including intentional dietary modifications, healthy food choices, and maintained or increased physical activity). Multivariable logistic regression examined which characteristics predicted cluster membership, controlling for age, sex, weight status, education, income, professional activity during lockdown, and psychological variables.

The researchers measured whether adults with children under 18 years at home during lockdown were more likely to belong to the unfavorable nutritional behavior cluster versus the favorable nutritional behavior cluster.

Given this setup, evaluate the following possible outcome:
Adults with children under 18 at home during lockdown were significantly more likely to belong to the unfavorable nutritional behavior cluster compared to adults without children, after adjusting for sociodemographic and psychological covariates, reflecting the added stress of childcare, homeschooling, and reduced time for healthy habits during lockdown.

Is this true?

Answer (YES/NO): YES